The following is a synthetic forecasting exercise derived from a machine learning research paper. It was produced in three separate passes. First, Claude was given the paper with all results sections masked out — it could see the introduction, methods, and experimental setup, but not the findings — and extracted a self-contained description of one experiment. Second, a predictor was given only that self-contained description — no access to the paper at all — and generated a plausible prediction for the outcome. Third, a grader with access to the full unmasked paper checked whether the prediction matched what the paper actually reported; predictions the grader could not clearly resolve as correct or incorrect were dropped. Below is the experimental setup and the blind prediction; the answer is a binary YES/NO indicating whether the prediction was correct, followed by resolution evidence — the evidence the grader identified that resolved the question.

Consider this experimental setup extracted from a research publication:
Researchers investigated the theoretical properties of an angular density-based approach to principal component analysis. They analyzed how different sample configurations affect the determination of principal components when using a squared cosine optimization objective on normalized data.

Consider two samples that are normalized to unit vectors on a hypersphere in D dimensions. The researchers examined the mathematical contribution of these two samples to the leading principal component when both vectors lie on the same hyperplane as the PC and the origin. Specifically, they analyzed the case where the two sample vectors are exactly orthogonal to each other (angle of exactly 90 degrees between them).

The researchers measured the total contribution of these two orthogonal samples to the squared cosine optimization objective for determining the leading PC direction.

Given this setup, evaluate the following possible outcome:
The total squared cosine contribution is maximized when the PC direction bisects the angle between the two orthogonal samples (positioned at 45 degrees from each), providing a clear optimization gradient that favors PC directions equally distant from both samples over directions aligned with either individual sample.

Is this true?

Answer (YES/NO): NO